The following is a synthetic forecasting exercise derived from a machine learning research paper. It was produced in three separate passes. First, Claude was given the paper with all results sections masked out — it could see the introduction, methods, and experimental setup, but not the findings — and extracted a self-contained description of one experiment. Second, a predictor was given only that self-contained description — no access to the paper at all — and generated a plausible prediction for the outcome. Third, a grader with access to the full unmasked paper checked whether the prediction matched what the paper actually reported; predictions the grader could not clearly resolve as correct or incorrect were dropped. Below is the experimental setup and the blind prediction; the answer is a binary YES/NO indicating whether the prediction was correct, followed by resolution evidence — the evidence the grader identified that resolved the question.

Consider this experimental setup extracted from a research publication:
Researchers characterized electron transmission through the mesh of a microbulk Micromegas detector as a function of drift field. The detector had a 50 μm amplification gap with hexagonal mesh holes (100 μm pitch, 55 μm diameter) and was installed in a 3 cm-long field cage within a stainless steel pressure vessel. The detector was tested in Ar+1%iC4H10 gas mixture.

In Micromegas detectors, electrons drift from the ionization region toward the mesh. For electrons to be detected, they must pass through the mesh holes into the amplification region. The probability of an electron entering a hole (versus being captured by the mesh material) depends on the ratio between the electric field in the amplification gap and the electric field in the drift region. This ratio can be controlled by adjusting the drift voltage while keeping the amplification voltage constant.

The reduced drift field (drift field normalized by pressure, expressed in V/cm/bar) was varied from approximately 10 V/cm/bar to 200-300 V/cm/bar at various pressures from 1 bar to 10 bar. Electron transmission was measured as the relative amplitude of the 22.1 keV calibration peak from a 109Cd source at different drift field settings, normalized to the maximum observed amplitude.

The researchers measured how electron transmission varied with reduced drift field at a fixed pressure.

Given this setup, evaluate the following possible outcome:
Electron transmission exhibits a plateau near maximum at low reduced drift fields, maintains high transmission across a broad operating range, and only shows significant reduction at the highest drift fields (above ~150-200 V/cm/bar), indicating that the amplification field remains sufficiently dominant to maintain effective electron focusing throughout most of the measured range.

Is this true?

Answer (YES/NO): NO